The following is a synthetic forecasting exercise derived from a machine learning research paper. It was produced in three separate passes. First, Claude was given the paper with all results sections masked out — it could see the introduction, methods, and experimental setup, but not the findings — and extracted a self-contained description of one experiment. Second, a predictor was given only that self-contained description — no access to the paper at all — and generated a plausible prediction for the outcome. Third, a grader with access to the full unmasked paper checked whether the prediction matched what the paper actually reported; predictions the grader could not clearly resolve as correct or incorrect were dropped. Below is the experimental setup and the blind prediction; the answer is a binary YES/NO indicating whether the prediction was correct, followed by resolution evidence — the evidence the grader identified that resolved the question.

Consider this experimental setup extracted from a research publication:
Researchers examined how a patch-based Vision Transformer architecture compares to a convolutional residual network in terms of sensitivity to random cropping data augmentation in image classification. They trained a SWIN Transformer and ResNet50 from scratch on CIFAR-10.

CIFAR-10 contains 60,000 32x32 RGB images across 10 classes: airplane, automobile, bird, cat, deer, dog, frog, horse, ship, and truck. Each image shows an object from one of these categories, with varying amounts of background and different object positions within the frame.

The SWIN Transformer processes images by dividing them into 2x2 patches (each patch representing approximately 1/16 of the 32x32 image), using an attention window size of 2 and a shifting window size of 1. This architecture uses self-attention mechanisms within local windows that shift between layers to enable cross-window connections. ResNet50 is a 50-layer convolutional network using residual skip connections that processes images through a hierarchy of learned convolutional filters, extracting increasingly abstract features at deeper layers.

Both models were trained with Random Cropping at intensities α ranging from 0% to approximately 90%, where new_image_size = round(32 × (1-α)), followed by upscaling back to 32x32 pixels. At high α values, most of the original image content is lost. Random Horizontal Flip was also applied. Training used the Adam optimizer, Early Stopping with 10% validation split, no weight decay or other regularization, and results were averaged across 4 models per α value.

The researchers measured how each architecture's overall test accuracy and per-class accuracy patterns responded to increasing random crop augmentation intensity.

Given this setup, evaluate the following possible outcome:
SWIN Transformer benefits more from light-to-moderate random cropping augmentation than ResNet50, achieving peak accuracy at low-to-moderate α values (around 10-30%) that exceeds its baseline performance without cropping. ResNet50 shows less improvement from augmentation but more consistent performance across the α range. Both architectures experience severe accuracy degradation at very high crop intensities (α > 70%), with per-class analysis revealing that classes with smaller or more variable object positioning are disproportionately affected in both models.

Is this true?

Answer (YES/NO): NO